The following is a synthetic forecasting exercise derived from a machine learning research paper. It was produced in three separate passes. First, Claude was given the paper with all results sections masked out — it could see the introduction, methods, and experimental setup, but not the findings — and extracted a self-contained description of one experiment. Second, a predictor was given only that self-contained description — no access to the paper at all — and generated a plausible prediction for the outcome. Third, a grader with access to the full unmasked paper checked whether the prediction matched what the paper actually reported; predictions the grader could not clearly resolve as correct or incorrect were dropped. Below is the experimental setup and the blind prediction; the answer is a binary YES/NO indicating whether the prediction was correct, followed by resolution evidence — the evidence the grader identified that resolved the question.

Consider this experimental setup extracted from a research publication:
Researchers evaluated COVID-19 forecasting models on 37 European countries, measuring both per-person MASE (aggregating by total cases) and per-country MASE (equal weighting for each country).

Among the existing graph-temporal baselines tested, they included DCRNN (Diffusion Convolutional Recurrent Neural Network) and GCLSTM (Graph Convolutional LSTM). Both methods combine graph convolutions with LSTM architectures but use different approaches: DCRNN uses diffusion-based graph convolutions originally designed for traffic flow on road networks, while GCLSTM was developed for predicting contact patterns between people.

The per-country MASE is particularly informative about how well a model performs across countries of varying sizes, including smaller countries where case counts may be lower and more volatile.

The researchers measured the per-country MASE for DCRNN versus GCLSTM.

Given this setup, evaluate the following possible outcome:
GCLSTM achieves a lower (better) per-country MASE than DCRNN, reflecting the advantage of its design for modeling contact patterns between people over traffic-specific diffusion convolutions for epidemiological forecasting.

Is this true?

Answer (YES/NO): YES